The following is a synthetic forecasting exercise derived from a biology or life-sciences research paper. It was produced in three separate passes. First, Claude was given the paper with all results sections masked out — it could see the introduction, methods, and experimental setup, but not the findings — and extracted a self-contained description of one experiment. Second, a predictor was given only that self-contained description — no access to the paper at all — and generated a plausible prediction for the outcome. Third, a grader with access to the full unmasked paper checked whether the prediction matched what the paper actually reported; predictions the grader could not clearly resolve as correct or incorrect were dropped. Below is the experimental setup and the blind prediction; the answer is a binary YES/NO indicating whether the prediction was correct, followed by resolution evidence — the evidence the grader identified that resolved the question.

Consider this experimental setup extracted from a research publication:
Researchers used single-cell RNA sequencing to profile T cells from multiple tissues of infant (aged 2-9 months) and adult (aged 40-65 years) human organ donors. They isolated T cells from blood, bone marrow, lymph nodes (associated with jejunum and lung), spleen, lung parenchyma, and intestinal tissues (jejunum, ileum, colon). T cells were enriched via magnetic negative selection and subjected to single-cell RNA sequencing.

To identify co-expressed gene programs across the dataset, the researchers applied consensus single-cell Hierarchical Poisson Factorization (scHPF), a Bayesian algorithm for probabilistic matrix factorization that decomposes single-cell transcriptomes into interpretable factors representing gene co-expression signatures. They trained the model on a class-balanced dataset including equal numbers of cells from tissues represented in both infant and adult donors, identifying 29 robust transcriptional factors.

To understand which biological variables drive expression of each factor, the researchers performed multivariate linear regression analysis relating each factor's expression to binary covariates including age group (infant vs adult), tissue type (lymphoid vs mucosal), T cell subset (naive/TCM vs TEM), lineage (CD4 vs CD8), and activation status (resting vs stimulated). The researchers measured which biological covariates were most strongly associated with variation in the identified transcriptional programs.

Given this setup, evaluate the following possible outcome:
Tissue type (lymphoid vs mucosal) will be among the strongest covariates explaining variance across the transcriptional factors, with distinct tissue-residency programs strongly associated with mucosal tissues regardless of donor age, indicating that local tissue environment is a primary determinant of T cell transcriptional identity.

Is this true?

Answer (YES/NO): NO